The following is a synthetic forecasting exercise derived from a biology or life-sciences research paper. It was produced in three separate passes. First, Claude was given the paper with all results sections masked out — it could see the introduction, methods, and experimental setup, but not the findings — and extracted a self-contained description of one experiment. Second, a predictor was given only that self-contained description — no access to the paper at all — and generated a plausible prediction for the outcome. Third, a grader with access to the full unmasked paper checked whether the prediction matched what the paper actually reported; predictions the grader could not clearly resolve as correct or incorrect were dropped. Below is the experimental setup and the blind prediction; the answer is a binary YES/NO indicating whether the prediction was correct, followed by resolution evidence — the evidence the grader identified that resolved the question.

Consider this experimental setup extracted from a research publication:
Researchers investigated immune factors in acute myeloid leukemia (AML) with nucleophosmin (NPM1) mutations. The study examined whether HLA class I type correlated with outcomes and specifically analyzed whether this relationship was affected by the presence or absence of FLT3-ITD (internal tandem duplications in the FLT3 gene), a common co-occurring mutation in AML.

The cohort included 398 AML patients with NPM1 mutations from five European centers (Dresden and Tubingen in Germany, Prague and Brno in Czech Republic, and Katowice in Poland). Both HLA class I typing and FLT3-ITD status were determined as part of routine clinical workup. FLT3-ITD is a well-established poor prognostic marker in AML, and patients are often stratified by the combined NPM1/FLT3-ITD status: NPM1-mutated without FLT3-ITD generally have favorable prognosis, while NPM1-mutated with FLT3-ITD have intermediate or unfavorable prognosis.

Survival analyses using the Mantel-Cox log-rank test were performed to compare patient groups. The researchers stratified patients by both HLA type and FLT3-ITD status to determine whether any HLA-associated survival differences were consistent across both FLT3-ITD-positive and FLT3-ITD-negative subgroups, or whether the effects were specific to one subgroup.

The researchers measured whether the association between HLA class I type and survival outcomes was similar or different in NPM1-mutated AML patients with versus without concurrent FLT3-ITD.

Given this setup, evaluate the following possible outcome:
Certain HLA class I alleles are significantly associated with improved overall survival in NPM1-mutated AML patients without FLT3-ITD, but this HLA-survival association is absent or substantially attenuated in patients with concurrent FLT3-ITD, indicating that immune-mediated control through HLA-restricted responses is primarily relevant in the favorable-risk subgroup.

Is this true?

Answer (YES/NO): YES